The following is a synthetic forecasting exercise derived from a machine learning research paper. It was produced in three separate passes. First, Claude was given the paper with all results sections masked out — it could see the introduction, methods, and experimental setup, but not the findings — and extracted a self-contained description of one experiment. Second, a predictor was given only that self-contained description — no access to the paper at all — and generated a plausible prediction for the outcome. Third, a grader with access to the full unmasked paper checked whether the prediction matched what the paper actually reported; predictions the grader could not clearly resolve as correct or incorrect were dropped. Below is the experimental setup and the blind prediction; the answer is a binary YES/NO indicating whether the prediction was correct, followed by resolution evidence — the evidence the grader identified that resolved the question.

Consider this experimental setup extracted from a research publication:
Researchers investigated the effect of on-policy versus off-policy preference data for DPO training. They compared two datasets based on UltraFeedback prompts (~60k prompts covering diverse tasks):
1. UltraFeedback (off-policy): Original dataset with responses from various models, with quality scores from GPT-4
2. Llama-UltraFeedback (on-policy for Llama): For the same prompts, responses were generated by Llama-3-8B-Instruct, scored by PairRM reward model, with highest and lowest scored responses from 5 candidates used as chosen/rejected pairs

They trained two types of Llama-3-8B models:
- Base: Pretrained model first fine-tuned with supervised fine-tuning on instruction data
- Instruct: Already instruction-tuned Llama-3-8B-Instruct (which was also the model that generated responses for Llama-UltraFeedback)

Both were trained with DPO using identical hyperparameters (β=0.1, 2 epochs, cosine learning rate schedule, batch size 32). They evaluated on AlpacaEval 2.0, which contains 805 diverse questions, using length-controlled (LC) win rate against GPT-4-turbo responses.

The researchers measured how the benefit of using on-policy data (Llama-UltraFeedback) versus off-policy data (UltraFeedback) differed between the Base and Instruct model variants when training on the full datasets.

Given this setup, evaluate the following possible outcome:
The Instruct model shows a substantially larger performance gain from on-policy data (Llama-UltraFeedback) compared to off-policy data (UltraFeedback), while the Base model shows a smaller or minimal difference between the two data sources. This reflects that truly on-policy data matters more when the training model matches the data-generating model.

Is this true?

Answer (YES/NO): YES